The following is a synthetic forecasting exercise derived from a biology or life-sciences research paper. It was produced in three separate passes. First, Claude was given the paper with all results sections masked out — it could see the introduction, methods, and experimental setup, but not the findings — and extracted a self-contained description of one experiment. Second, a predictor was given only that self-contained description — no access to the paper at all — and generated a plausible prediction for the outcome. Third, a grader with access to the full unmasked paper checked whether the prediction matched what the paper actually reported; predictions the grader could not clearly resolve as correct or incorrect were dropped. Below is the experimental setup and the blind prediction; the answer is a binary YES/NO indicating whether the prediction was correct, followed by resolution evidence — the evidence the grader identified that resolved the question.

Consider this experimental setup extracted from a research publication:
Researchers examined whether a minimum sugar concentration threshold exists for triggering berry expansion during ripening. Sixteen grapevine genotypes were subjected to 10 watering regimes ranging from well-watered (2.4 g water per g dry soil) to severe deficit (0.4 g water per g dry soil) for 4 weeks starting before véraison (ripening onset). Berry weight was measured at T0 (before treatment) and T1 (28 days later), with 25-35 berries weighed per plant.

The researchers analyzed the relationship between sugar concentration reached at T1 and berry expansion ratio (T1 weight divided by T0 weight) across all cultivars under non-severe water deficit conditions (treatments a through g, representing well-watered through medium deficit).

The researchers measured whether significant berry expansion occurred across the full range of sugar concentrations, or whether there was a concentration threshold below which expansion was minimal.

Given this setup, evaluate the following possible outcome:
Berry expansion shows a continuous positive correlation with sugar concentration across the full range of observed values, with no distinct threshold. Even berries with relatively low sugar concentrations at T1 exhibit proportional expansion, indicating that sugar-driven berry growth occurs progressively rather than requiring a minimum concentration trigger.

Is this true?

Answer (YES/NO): NO